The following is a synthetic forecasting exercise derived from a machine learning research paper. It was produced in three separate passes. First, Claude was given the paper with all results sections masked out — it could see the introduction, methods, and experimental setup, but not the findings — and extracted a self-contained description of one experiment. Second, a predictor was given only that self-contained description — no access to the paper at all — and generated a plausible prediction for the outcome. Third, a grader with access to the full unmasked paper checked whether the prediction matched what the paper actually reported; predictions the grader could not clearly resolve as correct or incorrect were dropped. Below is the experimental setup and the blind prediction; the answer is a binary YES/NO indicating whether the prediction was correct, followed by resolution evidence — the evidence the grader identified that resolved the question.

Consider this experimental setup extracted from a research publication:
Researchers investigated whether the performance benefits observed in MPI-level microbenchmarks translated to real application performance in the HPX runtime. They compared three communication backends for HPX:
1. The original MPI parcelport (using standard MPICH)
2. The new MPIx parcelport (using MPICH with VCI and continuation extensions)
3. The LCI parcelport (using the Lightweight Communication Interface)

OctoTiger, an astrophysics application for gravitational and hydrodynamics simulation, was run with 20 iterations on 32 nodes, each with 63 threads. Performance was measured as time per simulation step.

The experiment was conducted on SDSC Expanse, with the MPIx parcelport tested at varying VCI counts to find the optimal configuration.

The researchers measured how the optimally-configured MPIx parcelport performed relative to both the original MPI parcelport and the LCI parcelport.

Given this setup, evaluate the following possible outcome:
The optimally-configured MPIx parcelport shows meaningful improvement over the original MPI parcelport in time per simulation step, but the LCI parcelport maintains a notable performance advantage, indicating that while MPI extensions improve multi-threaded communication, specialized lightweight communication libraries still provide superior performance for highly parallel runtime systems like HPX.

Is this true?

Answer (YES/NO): YES